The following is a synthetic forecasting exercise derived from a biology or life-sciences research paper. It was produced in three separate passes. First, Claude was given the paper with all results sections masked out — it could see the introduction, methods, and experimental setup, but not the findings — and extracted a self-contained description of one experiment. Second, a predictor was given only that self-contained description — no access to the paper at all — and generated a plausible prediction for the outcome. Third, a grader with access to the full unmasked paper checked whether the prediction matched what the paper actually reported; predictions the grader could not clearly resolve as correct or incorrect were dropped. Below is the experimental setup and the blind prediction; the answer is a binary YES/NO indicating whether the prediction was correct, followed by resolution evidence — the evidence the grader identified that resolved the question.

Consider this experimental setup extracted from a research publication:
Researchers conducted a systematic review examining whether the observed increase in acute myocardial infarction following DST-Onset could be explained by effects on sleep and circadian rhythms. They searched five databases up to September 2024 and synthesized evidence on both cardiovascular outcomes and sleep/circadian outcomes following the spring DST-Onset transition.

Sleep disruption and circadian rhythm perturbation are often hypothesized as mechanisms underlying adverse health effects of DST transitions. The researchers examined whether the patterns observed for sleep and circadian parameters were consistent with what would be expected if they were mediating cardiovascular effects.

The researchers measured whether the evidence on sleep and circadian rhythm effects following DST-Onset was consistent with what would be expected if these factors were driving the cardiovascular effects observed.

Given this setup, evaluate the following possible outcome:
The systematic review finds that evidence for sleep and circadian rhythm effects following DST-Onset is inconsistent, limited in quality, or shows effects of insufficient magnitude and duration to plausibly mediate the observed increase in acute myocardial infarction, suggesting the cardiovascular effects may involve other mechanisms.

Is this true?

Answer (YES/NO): YES